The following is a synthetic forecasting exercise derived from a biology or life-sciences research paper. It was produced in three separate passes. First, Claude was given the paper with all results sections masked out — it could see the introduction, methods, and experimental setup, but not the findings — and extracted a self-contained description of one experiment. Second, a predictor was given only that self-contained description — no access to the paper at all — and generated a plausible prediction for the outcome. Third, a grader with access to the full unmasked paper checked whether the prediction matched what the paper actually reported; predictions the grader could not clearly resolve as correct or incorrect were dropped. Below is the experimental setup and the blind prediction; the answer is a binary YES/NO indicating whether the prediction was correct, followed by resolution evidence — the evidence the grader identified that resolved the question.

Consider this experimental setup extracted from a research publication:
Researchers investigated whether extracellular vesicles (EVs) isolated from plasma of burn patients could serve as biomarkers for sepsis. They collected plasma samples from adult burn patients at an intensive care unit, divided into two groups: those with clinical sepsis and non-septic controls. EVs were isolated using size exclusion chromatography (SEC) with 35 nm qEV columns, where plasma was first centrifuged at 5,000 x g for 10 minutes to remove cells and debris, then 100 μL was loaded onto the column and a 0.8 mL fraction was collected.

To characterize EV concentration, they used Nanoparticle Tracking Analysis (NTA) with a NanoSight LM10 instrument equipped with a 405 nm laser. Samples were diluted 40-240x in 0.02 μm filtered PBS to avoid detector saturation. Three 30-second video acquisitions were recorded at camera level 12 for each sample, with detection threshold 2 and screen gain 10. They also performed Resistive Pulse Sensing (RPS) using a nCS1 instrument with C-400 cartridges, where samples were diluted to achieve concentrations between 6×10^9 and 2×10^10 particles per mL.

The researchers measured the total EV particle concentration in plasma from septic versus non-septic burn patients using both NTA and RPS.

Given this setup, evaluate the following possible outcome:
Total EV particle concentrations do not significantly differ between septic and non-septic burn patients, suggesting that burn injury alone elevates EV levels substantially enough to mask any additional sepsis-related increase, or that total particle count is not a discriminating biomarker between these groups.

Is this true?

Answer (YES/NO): NO